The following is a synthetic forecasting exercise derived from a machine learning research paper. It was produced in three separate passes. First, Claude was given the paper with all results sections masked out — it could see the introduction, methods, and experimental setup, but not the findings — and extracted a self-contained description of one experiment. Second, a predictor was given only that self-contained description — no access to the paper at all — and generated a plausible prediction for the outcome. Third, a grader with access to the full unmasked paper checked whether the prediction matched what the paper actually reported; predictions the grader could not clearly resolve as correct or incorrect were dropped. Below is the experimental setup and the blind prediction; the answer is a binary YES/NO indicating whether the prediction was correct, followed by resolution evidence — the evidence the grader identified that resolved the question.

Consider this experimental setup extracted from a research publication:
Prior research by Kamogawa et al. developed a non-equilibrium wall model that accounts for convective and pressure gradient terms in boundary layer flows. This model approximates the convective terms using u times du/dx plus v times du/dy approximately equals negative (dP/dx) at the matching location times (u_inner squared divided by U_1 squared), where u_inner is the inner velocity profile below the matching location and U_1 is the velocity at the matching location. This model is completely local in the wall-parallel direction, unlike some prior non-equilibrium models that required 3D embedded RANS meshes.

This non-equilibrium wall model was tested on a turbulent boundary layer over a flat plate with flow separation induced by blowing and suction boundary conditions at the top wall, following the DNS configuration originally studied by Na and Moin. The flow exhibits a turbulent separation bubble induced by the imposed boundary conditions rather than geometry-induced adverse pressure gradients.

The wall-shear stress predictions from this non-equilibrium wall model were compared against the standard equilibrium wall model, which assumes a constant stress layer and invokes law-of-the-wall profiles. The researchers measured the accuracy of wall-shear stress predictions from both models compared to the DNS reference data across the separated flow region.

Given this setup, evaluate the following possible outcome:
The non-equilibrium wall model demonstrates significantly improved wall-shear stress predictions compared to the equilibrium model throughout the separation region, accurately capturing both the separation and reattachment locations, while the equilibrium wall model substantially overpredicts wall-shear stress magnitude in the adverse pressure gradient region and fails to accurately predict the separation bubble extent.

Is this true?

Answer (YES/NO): NO